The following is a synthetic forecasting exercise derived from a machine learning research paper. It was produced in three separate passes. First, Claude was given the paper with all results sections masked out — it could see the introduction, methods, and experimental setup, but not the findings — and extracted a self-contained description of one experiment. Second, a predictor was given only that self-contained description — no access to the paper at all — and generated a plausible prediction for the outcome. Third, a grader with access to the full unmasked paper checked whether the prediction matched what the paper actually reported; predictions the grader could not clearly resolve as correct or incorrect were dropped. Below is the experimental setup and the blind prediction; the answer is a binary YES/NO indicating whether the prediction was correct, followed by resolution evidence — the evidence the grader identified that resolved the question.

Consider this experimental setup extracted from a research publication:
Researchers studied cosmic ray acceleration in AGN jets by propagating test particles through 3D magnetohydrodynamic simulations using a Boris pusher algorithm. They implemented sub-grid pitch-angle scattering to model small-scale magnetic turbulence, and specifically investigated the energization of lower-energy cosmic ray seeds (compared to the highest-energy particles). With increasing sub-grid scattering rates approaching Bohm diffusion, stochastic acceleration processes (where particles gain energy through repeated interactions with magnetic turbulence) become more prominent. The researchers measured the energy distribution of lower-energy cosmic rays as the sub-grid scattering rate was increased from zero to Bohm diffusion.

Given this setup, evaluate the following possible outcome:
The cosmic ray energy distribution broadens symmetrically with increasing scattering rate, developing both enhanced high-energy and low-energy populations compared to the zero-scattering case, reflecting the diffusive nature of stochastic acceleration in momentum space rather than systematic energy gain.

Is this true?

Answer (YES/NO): NO